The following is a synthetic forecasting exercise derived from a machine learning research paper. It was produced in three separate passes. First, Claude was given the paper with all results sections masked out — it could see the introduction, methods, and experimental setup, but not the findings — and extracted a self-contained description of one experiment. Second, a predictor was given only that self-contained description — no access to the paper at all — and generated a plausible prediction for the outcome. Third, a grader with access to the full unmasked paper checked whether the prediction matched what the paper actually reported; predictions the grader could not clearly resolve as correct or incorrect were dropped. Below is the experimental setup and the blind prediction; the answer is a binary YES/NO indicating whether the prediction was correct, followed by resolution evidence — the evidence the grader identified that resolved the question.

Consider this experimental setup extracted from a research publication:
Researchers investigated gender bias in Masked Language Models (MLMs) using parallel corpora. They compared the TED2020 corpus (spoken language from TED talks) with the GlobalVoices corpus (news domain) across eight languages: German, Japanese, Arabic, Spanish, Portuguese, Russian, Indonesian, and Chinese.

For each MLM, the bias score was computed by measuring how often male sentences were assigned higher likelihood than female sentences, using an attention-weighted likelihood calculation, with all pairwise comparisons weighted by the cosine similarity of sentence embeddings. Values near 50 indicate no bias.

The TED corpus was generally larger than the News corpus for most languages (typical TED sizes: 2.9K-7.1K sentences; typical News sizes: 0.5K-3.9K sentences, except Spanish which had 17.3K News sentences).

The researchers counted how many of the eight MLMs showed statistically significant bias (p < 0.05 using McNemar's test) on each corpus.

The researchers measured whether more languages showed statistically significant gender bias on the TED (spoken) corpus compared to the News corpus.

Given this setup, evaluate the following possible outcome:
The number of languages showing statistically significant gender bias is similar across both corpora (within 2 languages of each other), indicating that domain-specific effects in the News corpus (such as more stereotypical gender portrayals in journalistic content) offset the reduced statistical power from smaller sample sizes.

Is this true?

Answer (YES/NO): NO